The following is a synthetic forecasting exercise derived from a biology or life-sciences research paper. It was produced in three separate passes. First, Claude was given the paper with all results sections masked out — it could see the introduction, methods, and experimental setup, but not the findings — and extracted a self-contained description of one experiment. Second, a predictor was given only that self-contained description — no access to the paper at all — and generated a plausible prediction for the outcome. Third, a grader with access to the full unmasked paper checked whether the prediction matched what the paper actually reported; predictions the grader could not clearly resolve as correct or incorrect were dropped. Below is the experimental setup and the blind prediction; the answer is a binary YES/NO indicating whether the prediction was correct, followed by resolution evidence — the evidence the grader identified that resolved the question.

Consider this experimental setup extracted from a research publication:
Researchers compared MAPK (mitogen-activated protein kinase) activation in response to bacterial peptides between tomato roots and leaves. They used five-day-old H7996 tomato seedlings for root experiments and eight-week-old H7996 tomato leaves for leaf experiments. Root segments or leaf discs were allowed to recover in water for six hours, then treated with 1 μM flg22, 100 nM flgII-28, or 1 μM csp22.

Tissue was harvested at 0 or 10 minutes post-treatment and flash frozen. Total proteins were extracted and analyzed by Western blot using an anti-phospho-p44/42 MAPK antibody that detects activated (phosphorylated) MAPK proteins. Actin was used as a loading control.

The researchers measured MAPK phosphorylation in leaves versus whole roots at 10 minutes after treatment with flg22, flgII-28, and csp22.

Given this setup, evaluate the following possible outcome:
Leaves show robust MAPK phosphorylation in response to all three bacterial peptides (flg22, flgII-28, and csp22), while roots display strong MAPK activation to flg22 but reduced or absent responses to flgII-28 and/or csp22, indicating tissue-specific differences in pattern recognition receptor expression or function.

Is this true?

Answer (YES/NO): NO